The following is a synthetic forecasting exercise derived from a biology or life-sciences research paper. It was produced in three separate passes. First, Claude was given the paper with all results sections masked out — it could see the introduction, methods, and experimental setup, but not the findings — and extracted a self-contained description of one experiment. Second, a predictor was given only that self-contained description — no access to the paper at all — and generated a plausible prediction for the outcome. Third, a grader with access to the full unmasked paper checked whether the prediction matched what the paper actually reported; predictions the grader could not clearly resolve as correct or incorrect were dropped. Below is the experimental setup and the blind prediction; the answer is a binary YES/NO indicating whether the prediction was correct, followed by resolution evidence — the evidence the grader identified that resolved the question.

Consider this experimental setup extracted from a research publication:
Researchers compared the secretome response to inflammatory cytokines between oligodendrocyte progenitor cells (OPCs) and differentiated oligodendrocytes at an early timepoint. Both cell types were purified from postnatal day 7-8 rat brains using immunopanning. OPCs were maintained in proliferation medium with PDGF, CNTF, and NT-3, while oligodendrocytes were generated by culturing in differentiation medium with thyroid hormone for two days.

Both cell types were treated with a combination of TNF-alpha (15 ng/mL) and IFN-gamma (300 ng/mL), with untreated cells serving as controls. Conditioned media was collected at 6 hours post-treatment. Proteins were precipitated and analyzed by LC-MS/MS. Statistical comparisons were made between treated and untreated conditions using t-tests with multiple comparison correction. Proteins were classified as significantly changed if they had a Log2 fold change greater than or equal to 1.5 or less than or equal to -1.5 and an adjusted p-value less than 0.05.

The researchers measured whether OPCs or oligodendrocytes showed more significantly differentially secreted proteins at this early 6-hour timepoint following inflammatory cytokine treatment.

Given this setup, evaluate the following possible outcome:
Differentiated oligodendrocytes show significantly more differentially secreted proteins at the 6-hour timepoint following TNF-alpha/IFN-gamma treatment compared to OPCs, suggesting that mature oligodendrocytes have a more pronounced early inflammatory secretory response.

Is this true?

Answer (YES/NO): YES